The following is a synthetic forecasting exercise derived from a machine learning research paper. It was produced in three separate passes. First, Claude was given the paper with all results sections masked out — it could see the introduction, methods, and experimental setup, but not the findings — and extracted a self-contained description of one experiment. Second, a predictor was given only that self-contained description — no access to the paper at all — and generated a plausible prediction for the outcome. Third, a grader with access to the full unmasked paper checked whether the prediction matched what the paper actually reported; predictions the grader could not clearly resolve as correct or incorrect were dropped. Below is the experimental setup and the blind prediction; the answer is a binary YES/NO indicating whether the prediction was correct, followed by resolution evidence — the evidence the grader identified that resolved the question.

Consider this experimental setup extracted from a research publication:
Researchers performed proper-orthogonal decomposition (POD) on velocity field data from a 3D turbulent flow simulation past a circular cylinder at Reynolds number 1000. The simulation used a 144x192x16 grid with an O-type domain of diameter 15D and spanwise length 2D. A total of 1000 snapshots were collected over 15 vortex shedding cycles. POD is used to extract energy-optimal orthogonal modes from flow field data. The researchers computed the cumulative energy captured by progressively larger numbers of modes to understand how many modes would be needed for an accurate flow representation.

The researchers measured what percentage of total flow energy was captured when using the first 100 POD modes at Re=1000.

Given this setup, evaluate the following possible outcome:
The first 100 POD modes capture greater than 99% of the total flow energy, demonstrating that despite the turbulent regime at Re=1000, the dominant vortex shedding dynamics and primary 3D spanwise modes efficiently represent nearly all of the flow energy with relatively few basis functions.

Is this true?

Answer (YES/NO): NO